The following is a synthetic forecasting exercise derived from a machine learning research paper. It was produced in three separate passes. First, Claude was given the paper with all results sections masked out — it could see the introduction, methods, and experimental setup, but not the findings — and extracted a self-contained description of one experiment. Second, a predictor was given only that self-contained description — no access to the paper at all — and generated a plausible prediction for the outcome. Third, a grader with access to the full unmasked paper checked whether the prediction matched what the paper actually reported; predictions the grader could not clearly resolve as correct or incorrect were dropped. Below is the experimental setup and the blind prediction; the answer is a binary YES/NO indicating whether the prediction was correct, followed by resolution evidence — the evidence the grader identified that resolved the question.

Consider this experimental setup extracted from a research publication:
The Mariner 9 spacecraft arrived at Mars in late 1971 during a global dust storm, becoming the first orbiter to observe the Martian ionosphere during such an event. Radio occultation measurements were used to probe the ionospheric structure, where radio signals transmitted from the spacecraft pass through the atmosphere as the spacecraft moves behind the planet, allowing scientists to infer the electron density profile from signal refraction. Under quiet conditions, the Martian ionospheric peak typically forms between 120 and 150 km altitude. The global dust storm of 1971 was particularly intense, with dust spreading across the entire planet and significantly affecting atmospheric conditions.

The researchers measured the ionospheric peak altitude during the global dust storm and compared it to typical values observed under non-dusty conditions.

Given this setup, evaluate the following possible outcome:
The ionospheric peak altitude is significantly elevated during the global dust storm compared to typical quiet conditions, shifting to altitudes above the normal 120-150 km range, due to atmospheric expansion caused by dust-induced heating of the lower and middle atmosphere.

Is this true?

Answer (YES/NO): YES